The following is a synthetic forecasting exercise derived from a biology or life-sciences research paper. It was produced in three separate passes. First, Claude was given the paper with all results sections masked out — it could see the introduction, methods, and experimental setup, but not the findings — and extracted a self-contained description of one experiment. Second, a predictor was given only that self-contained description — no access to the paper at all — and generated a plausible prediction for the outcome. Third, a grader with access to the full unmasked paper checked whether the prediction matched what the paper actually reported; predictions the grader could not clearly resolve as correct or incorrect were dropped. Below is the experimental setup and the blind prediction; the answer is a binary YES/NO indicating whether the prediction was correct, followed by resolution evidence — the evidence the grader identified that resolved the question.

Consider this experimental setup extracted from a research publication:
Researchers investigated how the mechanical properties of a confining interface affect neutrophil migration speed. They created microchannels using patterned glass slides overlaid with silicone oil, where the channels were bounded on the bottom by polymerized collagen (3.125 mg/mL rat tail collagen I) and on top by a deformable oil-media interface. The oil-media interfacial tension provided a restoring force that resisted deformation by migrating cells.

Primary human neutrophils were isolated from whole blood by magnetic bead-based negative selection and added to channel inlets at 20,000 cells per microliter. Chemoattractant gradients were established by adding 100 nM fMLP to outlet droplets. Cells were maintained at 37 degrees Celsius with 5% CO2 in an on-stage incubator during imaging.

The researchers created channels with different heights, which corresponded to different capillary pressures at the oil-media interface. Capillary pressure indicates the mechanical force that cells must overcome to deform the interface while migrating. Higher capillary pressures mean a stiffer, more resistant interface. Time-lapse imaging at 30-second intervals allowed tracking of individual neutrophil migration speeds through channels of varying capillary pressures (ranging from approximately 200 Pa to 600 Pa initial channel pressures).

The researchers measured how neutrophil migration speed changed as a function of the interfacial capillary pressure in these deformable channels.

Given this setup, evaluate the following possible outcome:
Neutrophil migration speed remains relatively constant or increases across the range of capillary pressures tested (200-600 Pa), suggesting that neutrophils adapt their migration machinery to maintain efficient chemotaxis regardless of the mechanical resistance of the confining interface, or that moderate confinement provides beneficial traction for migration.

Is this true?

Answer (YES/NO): NO